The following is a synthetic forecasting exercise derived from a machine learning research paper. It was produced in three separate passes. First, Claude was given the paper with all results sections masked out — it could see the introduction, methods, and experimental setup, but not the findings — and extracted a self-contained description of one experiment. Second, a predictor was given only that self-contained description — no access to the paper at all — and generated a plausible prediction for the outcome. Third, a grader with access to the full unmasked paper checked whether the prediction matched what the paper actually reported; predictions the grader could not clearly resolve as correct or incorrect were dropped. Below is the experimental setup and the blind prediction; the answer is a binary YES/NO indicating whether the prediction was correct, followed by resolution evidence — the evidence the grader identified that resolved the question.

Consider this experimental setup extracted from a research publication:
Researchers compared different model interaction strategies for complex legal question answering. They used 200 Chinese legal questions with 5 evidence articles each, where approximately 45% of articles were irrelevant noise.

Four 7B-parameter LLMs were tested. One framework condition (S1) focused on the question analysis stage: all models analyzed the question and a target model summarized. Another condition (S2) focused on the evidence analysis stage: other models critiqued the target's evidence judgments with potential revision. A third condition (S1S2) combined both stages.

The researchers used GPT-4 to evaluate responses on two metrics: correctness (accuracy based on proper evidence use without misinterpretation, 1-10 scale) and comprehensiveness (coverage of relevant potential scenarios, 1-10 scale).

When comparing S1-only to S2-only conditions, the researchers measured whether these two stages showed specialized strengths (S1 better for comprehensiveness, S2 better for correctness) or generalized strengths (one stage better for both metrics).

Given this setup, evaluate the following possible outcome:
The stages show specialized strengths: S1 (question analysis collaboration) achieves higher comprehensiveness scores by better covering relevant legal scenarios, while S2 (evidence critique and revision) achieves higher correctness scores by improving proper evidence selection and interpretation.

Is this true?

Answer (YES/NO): YES